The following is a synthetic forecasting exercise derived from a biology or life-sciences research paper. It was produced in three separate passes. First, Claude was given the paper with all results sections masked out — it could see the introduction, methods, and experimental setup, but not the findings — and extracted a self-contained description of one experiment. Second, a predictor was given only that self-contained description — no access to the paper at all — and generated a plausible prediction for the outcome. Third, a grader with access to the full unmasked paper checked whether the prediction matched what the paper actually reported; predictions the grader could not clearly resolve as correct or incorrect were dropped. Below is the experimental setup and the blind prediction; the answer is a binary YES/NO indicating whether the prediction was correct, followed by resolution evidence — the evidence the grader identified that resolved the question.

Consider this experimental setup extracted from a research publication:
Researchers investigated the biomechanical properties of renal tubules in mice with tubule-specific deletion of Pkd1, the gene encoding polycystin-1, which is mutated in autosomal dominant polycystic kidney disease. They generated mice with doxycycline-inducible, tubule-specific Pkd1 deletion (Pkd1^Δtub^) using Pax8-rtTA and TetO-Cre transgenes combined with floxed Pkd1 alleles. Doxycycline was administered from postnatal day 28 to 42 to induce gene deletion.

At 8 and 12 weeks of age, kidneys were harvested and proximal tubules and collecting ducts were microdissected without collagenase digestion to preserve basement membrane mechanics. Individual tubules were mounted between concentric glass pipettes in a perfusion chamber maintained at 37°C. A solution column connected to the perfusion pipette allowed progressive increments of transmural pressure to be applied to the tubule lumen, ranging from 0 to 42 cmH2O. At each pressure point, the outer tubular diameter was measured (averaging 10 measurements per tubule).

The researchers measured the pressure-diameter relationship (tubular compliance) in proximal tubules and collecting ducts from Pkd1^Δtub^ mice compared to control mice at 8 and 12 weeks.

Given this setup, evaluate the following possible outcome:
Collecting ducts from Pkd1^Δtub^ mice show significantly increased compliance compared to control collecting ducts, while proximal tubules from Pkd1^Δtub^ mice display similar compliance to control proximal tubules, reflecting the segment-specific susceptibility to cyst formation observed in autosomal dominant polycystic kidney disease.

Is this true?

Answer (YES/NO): NO